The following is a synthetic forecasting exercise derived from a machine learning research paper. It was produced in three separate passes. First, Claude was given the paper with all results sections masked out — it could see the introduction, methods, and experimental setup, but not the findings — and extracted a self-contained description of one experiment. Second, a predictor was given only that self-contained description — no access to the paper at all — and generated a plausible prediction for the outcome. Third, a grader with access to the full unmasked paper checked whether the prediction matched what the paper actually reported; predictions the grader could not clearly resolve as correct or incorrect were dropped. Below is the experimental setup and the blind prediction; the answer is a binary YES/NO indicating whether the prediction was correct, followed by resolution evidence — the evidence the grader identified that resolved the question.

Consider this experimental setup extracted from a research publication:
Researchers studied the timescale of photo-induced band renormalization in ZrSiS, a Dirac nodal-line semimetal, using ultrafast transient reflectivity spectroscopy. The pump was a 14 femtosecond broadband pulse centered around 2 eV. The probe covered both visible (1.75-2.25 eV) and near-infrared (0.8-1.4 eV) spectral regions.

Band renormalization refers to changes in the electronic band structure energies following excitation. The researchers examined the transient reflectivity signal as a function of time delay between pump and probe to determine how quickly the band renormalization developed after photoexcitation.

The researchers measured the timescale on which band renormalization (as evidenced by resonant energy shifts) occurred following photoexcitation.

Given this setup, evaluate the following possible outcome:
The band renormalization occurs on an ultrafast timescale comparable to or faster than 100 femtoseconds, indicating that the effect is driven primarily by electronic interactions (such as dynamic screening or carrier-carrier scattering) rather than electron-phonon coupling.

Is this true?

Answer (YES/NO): YES